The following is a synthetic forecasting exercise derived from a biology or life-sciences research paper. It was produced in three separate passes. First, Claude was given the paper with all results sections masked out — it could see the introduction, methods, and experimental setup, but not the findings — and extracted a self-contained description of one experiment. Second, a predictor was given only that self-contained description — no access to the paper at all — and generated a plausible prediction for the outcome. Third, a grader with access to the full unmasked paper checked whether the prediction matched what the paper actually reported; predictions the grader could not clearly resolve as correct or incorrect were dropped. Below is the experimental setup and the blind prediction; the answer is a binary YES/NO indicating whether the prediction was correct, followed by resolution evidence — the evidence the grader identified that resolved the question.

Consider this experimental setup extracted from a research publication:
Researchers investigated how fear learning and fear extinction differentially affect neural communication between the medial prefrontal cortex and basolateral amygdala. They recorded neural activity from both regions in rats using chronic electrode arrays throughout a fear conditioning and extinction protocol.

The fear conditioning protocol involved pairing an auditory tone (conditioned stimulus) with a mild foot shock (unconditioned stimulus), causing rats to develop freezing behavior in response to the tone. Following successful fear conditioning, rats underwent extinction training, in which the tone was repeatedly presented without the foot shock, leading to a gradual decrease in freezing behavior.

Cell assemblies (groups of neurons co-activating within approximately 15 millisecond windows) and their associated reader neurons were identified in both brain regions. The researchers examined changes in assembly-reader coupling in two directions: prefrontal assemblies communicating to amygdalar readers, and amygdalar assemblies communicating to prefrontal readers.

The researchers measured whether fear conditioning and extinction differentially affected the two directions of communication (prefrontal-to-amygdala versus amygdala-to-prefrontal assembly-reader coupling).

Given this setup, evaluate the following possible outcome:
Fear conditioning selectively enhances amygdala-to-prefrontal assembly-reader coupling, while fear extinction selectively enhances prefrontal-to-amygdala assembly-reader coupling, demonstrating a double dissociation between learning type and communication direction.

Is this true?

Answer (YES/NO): NO